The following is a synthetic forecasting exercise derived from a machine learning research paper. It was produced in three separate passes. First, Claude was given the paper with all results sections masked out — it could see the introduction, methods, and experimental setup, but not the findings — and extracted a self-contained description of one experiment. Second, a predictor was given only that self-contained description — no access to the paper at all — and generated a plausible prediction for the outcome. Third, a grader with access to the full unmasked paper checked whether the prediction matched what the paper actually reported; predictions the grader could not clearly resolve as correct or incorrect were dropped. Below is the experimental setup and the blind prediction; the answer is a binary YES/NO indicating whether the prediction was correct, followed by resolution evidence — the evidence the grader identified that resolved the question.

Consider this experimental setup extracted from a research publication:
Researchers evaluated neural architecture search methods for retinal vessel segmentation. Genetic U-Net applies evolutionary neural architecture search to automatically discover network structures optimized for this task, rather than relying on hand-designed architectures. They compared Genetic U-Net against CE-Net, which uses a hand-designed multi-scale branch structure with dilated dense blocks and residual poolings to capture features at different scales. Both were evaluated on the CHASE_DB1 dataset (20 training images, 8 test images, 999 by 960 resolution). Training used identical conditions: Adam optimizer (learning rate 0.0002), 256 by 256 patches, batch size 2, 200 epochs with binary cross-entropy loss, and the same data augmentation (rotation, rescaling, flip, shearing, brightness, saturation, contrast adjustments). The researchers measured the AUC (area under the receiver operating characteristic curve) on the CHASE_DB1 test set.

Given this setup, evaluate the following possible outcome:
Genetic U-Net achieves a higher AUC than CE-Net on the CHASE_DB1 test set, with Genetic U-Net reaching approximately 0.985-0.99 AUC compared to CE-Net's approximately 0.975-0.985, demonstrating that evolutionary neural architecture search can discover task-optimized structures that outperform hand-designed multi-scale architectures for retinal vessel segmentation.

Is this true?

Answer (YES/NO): YES